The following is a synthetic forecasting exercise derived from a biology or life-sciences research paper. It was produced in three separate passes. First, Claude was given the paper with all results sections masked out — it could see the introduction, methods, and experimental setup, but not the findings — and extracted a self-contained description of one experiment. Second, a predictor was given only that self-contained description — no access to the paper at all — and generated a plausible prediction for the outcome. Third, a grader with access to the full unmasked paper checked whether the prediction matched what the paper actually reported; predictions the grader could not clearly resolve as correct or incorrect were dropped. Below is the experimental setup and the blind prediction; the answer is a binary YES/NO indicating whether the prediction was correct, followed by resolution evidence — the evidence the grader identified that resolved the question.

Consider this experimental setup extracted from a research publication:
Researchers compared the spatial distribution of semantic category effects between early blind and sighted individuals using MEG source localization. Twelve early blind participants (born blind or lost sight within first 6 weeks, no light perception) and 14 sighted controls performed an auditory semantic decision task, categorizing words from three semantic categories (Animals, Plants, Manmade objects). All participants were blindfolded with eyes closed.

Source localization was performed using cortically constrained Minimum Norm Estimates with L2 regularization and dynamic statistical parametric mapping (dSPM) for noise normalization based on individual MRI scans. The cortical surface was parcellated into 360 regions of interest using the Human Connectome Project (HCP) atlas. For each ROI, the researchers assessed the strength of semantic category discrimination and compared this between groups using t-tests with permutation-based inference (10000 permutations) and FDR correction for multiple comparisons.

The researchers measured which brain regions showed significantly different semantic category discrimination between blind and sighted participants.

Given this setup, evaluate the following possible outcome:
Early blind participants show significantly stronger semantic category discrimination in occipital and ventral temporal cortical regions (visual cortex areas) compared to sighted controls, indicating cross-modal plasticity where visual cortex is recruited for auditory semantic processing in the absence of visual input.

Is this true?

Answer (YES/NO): NO